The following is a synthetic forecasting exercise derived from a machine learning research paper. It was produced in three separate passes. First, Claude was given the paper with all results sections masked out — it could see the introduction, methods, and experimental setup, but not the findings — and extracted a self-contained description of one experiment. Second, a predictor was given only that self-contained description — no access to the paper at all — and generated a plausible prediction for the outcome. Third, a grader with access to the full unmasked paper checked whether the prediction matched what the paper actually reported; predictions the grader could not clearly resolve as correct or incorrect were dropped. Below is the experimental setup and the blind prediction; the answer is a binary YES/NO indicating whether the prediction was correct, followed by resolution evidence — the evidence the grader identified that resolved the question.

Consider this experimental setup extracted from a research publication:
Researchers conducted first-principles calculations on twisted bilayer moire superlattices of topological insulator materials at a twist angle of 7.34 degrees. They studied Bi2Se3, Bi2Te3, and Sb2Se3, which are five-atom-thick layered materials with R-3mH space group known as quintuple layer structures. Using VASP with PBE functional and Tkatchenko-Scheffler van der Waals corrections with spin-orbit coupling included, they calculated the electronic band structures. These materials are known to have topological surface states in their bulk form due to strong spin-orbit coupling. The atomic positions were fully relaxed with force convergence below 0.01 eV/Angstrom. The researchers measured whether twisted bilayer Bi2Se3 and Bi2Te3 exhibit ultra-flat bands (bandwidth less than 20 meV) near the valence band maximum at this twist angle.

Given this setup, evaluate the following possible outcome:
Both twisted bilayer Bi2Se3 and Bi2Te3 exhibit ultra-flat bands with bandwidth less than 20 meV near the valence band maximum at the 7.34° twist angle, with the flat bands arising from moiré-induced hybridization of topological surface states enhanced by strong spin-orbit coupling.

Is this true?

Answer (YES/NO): NO